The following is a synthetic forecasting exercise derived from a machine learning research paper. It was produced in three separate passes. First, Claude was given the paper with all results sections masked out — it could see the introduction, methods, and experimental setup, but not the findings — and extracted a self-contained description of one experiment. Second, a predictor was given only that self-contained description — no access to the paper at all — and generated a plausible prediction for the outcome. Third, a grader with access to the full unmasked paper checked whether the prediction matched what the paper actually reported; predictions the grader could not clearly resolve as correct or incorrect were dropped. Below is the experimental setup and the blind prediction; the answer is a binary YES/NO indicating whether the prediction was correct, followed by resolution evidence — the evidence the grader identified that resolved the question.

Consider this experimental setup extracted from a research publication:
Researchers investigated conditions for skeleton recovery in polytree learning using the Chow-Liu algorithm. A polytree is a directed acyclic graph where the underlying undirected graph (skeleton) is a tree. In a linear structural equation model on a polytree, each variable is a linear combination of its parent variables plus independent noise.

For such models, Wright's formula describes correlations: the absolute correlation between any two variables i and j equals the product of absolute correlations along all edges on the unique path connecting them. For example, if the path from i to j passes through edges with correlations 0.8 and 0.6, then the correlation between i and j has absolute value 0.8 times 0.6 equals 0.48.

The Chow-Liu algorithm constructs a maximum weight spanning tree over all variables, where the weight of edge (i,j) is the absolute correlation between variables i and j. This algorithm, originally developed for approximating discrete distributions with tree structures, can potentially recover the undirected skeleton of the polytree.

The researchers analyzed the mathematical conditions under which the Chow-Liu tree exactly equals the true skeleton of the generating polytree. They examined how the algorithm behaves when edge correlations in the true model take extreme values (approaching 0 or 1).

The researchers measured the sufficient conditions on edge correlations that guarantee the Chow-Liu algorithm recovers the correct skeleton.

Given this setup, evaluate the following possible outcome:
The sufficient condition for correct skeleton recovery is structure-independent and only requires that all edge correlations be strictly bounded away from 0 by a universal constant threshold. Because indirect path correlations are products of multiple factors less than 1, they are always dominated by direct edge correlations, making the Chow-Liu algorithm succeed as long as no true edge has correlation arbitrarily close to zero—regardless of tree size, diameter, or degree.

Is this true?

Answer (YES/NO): NO